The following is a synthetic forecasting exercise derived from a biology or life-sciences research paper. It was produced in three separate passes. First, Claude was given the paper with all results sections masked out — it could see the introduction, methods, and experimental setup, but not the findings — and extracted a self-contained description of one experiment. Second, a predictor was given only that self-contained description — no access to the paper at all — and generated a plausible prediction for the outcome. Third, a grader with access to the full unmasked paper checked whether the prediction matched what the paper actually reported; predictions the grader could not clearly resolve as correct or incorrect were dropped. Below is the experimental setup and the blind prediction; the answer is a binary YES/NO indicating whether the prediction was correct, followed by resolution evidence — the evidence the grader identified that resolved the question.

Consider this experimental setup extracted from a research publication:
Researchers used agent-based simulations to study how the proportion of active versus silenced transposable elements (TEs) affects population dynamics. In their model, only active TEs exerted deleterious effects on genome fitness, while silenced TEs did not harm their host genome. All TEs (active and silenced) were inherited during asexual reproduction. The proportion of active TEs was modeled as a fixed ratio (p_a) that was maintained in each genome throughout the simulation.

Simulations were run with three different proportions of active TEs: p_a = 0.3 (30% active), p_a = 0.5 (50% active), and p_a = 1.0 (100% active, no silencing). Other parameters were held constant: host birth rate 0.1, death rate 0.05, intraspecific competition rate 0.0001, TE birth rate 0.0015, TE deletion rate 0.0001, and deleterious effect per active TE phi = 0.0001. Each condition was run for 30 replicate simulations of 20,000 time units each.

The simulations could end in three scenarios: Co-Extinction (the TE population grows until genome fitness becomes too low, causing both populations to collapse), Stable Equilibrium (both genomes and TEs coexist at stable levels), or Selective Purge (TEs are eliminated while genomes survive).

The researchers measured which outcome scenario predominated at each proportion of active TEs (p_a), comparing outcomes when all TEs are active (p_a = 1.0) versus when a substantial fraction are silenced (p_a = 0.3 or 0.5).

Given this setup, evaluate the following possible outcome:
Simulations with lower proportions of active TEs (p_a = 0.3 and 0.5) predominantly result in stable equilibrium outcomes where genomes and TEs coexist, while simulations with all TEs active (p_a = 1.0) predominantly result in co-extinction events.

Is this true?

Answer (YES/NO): NO